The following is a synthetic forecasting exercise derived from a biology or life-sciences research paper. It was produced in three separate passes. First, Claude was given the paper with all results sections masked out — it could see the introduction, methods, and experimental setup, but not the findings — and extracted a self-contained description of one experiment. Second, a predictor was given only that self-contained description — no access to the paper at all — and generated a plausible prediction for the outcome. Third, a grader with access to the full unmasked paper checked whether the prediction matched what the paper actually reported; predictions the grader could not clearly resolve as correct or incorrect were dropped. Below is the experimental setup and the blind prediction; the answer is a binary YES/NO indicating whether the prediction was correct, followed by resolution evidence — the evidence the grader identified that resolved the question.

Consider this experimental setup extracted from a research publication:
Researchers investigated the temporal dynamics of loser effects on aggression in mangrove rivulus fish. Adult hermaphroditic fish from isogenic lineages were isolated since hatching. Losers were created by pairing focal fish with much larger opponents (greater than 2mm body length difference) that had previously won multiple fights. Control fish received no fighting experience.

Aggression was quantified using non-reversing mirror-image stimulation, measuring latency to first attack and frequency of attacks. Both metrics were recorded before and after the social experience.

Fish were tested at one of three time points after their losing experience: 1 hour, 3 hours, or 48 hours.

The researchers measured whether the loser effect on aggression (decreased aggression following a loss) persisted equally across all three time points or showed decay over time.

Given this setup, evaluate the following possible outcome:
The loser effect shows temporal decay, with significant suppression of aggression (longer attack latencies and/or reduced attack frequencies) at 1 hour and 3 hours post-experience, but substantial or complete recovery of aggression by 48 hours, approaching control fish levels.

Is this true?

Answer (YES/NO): NO